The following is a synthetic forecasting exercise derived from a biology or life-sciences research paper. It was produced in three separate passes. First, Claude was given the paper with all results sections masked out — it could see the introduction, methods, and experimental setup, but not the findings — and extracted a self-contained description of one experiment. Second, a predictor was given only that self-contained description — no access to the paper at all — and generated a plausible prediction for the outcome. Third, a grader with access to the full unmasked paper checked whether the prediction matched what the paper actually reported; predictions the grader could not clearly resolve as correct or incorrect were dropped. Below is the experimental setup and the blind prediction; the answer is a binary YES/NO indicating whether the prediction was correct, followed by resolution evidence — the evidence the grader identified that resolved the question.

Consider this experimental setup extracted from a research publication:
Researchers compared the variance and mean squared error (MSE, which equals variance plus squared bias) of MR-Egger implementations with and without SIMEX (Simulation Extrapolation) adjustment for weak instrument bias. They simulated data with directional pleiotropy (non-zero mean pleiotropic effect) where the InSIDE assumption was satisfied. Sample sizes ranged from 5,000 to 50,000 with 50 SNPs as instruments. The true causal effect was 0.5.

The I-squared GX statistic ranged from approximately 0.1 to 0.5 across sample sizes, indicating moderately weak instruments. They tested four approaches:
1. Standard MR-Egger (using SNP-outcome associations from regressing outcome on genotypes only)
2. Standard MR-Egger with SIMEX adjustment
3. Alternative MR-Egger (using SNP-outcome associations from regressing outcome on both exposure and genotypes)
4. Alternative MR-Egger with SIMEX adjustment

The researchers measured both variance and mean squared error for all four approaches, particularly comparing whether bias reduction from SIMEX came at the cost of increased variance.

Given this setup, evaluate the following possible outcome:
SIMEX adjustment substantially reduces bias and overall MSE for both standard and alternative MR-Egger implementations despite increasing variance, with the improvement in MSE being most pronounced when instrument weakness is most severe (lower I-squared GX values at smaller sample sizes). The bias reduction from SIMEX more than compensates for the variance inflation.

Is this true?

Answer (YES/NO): NO